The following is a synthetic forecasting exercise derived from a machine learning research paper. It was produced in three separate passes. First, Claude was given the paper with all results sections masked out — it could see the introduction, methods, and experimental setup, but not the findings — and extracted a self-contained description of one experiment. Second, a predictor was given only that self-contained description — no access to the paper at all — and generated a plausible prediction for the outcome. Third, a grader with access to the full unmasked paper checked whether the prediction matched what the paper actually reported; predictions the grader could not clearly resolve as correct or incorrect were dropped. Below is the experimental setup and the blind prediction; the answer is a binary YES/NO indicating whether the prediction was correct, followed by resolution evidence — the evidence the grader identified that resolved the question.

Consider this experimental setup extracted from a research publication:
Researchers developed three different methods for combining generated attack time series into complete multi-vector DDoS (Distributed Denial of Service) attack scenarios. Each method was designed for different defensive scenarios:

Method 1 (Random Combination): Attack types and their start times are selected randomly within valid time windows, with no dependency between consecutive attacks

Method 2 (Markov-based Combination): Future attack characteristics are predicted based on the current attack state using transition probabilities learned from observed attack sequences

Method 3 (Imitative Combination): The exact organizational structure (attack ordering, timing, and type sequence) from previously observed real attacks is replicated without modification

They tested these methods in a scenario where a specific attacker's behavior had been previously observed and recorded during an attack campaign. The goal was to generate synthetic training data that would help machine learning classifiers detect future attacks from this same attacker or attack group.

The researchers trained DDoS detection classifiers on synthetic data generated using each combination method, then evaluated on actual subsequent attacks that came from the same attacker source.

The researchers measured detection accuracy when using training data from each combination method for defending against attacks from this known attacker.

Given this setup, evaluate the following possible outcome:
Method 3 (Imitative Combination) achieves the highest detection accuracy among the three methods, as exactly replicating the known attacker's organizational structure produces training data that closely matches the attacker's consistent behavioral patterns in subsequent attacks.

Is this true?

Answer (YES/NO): NO